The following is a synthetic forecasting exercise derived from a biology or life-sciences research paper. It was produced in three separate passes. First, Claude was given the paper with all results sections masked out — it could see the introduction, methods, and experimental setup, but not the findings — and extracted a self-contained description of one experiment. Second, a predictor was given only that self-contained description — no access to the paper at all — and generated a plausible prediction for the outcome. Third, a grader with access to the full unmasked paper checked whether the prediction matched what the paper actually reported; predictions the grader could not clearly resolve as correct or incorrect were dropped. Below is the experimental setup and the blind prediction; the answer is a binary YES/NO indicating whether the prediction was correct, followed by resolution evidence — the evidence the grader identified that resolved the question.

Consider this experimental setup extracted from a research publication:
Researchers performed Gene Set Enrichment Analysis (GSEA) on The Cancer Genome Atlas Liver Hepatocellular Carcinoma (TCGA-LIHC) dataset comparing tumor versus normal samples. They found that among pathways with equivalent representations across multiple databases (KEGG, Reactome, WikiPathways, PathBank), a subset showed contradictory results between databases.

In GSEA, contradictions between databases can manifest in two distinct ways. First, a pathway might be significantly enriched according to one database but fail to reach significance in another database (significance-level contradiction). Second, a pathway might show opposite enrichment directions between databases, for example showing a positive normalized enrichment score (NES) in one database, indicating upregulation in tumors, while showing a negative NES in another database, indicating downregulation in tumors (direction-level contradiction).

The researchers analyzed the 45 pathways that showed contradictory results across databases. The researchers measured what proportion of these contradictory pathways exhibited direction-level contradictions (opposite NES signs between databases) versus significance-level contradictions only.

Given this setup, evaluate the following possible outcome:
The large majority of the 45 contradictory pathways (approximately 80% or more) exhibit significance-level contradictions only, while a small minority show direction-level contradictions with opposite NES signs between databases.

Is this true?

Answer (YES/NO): NO